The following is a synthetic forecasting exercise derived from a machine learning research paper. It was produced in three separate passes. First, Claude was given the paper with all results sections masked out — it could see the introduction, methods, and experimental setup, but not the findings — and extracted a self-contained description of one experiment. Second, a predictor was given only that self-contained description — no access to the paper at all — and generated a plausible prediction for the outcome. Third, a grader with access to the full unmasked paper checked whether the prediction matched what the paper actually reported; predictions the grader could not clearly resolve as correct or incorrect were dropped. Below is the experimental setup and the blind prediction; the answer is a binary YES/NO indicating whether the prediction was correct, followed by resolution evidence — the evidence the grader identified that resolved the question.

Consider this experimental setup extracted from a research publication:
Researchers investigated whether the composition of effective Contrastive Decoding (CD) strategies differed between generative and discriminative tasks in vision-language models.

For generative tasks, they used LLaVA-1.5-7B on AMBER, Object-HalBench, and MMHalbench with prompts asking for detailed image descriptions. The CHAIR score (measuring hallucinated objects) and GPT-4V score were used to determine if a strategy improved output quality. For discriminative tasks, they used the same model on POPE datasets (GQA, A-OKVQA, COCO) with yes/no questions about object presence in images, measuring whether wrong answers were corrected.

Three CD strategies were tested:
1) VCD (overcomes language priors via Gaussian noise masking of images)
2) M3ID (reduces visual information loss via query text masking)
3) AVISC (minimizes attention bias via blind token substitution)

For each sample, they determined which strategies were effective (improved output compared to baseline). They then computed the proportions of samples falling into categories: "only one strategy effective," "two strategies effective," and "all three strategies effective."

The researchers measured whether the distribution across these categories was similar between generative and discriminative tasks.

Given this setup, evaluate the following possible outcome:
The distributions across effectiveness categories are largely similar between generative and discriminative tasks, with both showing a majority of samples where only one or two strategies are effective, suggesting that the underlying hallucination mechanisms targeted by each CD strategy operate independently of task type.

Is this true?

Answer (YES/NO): YES